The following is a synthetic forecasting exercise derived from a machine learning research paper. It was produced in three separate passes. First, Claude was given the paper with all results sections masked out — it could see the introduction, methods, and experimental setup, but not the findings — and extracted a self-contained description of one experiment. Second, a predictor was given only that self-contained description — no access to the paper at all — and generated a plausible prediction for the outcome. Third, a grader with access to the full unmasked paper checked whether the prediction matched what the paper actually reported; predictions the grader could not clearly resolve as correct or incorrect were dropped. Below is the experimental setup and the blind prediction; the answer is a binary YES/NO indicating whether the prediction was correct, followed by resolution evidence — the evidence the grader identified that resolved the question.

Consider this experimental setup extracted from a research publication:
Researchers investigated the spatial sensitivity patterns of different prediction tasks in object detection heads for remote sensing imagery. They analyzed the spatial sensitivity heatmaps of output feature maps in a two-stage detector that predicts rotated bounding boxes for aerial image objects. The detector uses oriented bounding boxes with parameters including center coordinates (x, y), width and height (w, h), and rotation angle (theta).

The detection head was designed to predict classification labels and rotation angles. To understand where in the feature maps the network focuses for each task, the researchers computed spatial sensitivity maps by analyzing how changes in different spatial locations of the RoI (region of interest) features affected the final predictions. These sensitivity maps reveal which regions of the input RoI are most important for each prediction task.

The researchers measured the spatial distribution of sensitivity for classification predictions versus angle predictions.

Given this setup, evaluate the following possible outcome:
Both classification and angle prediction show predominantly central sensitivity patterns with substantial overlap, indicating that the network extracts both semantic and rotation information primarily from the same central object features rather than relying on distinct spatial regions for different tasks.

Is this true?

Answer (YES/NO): NO